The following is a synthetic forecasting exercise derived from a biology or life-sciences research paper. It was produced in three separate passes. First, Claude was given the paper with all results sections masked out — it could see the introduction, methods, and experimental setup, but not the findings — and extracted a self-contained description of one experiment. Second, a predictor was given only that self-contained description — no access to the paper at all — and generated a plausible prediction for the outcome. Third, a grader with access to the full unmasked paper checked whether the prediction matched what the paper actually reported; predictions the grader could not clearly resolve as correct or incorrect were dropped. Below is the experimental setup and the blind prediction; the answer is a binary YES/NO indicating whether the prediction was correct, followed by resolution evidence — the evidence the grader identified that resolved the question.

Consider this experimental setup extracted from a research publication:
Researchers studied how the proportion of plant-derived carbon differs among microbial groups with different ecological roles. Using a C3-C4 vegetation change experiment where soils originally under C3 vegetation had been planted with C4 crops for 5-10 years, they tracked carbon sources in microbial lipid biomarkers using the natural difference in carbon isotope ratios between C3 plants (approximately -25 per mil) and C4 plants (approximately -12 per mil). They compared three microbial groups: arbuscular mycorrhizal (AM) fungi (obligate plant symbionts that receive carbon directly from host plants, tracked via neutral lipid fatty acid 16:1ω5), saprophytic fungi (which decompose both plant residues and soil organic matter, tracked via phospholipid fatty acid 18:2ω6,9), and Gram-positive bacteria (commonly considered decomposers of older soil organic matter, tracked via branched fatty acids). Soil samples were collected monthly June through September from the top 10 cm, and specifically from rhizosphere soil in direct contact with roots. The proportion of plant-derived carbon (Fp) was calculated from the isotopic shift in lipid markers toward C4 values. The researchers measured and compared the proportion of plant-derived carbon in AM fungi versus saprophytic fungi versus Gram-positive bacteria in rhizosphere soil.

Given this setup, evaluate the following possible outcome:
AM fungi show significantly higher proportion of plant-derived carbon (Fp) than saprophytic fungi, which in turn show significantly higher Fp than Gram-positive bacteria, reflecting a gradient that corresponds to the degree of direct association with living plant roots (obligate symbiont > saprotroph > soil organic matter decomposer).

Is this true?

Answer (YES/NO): YES